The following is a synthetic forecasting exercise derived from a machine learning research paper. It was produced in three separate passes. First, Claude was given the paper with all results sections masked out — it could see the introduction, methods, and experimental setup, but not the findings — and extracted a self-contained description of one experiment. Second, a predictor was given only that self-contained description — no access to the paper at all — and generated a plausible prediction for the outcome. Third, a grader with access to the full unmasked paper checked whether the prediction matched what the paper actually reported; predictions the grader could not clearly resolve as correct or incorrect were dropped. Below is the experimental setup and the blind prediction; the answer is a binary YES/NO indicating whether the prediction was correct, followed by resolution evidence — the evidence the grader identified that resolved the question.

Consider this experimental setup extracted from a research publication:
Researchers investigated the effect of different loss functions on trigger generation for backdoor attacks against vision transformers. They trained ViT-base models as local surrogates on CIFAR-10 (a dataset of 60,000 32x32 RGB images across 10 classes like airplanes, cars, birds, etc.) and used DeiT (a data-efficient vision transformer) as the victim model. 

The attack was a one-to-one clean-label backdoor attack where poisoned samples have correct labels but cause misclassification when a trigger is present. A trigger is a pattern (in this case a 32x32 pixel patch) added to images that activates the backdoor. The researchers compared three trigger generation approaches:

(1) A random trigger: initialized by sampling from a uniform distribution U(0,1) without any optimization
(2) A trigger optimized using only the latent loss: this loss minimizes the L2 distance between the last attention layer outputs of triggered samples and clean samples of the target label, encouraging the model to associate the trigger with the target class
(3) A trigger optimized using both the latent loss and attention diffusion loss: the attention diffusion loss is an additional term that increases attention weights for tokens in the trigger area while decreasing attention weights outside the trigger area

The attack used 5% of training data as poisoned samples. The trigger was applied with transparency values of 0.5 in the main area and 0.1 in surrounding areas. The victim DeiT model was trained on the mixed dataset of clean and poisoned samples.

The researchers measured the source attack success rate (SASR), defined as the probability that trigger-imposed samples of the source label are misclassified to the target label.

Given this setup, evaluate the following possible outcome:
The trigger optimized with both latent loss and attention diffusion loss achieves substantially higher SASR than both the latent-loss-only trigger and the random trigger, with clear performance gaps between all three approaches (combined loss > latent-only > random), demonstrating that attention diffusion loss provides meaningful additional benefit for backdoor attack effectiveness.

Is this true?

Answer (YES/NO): NO